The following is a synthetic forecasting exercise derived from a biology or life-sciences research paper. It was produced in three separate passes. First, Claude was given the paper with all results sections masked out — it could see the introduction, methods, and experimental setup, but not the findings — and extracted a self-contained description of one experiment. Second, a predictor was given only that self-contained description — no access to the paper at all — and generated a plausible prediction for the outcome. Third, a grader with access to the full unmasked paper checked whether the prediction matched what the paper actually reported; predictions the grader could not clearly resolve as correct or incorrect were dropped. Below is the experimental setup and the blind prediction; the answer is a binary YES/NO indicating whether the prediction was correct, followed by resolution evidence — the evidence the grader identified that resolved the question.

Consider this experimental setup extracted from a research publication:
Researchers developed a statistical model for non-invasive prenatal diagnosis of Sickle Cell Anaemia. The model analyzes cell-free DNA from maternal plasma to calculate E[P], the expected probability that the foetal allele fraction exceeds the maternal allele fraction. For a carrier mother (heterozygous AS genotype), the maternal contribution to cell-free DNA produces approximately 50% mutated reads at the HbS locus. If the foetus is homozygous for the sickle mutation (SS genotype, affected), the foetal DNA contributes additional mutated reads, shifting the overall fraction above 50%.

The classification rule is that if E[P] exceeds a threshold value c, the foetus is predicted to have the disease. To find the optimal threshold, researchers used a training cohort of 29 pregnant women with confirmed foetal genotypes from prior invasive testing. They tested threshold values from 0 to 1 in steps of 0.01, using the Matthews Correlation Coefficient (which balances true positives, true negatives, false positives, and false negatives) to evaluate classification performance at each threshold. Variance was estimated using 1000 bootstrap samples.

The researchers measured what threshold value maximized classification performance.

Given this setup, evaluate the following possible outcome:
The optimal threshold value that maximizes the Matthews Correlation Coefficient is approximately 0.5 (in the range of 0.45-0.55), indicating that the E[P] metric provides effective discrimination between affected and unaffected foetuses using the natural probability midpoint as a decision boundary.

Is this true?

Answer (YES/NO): NO